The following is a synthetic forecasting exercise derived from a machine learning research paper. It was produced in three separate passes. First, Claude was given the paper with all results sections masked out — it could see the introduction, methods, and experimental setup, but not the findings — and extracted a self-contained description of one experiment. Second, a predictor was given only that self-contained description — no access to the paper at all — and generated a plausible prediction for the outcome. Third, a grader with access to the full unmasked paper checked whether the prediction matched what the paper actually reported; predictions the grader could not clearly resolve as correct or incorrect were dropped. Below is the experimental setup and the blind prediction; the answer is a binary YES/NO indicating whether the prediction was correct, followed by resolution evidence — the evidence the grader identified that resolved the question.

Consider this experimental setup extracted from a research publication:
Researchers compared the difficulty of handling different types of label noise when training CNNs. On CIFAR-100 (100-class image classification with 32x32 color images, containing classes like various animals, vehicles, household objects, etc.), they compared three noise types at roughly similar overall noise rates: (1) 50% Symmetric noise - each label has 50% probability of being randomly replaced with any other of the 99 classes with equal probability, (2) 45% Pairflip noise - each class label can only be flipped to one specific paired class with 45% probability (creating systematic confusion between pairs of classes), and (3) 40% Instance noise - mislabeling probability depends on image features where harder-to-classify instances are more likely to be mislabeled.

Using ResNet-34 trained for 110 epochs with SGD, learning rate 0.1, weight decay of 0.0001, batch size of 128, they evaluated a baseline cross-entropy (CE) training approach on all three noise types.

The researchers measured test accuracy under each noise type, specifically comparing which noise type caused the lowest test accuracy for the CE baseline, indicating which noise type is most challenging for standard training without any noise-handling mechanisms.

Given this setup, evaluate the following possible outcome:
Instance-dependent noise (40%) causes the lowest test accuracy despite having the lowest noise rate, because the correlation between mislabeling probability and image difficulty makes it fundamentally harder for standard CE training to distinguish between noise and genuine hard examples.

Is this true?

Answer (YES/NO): NO